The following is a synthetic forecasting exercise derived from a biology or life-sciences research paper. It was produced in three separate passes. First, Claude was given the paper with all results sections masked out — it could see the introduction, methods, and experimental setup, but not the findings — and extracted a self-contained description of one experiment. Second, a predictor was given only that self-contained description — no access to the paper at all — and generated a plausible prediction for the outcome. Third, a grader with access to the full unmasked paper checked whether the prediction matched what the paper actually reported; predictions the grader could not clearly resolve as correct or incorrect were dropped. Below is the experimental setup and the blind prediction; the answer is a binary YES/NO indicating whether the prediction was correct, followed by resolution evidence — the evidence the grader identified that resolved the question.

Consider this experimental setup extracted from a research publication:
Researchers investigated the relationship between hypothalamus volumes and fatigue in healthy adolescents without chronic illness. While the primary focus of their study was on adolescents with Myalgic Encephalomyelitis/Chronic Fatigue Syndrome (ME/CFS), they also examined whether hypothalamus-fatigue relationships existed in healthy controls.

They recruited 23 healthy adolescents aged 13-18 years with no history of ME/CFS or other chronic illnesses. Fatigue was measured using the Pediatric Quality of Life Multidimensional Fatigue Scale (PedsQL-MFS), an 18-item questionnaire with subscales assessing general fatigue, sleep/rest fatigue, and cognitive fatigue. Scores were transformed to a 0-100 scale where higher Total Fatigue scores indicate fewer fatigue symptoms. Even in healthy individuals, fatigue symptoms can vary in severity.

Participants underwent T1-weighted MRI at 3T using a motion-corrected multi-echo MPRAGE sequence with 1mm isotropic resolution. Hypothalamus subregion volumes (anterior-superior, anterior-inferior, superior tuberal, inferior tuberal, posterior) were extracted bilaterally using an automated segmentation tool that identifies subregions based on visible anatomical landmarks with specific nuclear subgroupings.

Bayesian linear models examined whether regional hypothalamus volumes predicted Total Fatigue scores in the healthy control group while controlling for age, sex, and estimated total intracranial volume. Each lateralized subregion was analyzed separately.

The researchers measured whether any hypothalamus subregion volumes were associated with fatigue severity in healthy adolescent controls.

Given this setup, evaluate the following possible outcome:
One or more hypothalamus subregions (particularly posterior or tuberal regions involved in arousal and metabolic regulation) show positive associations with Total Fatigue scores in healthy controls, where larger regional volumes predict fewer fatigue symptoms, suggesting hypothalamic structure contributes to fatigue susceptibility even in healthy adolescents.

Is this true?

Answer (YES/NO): NO